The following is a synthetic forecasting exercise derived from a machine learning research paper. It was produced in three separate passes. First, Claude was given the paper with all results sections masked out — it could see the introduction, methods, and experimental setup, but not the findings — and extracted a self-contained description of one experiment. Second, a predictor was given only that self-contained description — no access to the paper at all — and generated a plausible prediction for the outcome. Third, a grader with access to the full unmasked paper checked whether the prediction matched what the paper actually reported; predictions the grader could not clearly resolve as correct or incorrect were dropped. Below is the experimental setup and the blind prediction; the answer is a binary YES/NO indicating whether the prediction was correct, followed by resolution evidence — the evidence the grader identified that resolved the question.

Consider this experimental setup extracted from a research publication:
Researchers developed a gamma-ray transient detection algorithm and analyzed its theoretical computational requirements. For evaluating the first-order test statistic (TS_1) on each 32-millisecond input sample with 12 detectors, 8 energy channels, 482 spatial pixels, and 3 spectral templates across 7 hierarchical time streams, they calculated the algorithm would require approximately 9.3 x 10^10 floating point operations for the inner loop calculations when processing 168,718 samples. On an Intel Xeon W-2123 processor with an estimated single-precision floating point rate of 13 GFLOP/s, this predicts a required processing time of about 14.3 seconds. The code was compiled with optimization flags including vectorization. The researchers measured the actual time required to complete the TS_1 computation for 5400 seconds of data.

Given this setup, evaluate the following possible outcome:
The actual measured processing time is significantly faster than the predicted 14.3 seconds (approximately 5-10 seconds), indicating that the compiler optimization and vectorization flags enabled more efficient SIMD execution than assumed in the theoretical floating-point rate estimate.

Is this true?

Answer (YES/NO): YES